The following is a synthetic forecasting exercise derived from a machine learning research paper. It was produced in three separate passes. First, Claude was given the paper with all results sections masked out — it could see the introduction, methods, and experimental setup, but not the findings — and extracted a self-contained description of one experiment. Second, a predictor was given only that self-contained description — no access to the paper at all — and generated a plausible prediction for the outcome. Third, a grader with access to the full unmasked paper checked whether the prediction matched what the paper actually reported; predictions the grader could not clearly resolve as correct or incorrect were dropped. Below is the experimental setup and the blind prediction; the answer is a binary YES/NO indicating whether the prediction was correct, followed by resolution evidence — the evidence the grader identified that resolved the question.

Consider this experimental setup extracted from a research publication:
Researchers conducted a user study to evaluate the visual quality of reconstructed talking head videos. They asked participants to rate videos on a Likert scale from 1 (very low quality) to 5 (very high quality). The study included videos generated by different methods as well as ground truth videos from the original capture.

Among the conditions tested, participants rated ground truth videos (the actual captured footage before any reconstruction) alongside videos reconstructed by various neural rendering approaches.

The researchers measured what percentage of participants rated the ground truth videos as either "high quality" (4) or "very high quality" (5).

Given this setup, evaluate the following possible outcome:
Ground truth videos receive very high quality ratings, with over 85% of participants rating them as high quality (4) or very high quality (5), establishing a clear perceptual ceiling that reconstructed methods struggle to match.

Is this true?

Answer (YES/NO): YES